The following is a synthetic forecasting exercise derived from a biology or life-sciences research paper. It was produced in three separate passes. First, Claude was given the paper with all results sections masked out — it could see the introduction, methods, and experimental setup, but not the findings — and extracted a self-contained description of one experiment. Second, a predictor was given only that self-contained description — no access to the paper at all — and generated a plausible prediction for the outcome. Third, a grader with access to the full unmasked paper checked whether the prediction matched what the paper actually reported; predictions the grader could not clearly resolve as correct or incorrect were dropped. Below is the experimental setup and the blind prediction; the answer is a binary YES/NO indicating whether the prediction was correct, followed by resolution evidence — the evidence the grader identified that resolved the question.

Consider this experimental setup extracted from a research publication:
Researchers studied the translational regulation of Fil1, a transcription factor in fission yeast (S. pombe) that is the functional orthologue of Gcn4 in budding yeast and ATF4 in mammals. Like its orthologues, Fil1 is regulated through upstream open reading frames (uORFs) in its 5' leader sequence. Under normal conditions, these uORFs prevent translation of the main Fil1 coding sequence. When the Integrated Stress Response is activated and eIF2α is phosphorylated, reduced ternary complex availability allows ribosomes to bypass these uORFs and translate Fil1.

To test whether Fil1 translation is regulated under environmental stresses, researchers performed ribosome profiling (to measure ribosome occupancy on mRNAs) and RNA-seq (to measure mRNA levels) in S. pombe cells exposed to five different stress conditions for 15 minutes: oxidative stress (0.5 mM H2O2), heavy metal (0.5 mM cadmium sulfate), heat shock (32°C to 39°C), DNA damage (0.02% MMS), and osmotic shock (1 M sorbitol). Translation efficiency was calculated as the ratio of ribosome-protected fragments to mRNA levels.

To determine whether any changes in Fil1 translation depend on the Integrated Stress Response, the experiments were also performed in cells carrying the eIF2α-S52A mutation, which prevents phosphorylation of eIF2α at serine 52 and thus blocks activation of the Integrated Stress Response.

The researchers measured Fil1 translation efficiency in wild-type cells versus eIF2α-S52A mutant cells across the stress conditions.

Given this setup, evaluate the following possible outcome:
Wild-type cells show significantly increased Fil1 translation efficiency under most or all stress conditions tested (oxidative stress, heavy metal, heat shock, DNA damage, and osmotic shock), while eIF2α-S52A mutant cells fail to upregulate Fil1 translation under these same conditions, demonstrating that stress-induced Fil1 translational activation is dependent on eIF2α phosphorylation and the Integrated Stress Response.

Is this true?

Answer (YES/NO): YES